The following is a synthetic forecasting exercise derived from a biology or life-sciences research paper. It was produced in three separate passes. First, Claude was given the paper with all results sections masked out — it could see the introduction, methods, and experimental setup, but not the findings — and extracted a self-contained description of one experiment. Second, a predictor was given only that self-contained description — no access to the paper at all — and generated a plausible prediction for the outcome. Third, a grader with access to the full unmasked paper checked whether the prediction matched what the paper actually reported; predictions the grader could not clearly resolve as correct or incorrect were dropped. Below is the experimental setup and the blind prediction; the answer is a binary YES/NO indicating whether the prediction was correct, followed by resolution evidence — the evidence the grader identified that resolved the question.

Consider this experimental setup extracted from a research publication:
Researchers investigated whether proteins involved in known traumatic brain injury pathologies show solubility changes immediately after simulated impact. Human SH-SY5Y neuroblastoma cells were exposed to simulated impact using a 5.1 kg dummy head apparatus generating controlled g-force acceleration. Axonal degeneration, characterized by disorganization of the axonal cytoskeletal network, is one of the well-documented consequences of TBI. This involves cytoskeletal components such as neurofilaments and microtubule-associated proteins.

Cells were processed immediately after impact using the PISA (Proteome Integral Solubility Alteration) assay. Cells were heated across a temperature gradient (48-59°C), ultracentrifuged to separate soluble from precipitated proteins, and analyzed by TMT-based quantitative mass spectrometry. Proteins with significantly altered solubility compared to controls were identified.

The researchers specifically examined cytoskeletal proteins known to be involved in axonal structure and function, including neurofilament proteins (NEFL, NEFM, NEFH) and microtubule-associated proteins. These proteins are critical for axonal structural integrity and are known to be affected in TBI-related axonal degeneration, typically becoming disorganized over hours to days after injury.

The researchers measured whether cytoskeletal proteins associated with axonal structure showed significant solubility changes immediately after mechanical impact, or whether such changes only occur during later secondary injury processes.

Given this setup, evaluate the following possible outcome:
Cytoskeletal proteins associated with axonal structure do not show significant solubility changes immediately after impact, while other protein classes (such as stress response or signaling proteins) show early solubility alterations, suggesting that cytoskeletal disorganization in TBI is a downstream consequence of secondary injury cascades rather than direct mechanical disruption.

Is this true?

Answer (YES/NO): NO